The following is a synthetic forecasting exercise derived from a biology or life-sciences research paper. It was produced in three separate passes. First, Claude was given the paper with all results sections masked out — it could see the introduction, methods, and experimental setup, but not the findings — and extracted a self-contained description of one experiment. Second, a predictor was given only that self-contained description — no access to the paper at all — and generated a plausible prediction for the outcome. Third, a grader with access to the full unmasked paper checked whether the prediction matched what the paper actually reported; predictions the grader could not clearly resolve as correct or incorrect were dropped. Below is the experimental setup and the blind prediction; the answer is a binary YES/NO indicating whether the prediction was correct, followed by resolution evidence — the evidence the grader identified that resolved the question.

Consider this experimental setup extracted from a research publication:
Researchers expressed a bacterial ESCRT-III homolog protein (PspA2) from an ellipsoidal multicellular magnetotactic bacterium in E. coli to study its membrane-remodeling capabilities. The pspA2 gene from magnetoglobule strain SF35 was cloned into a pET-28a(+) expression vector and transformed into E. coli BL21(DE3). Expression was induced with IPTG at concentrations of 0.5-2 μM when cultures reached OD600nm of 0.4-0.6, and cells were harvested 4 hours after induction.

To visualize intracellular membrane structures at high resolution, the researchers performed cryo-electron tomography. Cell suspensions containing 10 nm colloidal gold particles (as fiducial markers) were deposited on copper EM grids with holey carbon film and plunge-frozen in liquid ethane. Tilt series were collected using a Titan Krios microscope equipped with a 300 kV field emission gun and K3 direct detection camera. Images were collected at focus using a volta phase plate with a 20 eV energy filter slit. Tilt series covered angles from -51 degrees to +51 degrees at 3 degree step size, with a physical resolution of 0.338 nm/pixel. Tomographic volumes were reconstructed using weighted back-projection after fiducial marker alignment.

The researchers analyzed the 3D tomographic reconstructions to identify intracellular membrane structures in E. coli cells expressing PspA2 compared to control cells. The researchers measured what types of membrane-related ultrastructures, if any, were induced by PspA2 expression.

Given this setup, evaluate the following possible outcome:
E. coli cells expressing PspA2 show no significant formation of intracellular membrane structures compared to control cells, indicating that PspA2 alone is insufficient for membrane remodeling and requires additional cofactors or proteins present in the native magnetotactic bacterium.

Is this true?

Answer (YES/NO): NO